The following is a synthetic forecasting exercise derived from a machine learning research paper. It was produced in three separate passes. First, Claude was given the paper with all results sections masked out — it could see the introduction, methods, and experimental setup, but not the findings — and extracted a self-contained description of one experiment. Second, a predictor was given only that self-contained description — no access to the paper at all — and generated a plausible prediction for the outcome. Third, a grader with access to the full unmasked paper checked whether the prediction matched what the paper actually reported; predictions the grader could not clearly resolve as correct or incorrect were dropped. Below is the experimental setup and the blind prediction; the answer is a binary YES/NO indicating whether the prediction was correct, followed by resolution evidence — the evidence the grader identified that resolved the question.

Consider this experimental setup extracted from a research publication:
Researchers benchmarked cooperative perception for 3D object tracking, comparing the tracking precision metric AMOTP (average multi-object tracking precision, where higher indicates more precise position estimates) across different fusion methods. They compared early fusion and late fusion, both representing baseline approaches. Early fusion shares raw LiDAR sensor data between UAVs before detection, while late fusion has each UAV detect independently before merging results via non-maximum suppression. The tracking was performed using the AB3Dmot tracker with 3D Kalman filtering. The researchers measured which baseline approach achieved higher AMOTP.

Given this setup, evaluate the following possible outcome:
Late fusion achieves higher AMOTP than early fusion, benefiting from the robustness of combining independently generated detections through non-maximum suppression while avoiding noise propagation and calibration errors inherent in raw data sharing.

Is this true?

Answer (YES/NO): YES